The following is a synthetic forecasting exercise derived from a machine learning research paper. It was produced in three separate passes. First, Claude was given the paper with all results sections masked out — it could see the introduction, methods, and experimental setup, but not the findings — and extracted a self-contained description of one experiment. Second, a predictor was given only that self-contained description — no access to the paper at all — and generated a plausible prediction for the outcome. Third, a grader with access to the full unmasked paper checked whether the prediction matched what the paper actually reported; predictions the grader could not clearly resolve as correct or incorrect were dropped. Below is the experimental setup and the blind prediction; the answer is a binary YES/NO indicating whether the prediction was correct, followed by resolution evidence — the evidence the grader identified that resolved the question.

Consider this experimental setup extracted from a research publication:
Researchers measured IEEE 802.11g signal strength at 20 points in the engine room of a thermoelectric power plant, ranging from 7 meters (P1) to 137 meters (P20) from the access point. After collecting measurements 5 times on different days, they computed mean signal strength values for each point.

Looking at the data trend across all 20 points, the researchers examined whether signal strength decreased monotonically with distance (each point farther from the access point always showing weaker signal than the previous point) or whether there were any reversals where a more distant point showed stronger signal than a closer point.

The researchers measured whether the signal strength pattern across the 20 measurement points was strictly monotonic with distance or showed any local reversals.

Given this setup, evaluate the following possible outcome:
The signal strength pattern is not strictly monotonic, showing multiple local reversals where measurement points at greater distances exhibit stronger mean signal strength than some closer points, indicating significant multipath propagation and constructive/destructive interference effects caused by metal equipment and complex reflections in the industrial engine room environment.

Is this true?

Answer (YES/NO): YES